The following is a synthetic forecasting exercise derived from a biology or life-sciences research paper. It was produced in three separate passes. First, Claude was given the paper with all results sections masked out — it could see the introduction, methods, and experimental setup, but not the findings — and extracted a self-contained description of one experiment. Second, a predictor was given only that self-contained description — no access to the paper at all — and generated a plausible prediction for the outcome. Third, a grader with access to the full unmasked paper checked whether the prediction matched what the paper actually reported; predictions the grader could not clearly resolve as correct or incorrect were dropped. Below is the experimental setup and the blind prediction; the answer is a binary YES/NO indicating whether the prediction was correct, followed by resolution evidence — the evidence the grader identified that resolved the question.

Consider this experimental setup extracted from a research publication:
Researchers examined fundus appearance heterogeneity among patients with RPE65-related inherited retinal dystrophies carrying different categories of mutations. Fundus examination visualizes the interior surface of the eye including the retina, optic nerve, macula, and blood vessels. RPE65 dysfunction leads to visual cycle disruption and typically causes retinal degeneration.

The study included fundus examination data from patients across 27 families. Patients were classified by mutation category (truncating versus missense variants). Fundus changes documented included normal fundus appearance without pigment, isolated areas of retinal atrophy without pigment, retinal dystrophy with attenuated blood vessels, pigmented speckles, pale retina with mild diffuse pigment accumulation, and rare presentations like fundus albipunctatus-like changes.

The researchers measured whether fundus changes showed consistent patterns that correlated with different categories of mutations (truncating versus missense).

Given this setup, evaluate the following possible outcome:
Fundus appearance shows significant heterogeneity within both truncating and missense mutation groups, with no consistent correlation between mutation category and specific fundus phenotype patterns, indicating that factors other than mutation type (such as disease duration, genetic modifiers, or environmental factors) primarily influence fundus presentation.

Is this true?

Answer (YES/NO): YES